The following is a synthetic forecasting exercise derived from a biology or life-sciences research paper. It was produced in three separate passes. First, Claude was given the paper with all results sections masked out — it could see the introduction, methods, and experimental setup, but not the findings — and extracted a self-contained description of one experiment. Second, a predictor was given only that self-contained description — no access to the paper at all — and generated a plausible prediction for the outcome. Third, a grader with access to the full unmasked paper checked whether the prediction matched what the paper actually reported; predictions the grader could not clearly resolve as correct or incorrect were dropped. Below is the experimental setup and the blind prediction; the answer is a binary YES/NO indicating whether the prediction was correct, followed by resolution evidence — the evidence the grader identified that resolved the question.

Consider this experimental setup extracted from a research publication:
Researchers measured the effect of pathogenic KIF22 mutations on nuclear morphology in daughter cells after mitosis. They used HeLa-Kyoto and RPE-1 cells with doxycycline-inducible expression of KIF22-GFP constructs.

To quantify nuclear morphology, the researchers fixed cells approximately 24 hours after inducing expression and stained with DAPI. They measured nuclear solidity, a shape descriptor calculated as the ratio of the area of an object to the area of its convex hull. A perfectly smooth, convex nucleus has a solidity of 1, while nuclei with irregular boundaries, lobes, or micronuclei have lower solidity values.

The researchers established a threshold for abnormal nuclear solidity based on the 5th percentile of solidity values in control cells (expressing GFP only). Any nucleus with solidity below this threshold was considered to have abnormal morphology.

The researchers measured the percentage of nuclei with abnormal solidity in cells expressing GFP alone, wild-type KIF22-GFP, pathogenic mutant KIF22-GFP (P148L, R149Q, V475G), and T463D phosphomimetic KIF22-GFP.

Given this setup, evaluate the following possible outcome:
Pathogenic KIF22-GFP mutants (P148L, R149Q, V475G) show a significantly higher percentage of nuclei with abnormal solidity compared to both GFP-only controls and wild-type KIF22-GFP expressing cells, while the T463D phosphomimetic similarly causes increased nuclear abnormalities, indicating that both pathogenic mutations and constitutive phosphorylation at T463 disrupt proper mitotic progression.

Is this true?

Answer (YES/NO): YES